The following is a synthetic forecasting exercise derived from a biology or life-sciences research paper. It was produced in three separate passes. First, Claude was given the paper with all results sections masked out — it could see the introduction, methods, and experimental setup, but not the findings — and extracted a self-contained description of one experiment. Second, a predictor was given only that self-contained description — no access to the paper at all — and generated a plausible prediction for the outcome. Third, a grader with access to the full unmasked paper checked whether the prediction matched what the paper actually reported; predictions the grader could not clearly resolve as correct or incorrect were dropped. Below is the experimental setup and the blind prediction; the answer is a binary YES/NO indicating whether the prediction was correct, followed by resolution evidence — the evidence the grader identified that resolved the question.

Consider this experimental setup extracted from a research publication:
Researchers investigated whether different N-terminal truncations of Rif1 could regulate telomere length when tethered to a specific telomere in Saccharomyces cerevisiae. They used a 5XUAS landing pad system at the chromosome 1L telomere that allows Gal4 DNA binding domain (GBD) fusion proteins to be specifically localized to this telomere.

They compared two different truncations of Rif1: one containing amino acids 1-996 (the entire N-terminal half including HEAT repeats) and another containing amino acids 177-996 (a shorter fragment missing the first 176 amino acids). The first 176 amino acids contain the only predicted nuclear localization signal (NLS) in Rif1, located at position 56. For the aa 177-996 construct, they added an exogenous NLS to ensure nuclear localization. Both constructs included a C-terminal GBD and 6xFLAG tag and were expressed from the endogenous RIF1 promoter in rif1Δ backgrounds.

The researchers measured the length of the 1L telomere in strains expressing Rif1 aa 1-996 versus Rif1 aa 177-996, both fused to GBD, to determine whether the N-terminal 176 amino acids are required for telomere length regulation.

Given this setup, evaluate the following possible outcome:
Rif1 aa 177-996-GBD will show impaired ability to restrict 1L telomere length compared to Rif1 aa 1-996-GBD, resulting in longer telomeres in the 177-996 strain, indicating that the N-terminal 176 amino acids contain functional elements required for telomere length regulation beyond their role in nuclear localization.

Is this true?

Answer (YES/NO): NO